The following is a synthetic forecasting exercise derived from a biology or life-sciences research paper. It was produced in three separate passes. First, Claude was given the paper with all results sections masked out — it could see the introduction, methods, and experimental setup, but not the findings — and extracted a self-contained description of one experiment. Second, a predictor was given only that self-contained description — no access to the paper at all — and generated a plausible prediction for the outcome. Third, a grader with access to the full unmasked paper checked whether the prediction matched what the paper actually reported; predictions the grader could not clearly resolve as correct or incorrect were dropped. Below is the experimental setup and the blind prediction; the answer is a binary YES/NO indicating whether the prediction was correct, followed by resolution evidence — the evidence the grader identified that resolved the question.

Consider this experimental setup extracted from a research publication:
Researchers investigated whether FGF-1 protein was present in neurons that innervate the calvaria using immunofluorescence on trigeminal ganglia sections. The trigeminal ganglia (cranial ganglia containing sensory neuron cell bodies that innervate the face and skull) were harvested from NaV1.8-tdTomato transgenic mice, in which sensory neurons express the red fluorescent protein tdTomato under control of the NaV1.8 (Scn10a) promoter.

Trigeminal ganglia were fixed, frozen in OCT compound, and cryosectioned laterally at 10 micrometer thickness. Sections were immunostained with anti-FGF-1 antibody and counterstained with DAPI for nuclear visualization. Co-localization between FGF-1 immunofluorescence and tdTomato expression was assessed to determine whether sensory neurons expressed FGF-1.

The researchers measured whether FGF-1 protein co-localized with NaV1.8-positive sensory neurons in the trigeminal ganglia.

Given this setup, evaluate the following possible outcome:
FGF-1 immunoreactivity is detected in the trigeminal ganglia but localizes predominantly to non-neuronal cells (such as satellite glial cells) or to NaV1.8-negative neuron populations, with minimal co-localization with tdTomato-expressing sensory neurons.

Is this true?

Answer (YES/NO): NO